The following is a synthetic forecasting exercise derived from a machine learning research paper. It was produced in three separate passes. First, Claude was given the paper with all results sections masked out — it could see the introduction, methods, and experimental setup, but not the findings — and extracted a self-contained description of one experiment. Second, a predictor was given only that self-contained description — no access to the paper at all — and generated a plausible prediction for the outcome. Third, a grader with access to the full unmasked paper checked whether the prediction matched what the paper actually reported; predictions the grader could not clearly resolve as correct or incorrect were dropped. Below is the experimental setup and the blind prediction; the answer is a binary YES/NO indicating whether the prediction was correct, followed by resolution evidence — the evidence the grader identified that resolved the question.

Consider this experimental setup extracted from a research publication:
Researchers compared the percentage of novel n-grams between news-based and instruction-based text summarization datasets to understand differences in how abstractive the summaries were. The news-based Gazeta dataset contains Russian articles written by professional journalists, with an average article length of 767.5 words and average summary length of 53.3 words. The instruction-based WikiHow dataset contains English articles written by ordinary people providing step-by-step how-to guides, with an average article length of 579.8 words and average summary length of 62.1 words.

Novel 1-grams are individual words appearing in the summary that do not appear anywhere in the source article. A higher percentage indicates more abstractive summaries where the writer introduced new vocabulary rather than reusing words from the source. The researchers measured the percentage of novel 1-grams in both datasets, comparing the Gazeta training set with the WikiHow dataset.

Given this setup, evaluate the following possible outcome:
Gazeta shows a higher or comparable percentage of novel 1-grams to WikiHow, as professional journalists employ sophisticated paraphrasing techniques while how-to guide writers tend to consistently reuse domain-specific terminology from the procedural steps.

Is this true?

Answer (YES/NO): YES